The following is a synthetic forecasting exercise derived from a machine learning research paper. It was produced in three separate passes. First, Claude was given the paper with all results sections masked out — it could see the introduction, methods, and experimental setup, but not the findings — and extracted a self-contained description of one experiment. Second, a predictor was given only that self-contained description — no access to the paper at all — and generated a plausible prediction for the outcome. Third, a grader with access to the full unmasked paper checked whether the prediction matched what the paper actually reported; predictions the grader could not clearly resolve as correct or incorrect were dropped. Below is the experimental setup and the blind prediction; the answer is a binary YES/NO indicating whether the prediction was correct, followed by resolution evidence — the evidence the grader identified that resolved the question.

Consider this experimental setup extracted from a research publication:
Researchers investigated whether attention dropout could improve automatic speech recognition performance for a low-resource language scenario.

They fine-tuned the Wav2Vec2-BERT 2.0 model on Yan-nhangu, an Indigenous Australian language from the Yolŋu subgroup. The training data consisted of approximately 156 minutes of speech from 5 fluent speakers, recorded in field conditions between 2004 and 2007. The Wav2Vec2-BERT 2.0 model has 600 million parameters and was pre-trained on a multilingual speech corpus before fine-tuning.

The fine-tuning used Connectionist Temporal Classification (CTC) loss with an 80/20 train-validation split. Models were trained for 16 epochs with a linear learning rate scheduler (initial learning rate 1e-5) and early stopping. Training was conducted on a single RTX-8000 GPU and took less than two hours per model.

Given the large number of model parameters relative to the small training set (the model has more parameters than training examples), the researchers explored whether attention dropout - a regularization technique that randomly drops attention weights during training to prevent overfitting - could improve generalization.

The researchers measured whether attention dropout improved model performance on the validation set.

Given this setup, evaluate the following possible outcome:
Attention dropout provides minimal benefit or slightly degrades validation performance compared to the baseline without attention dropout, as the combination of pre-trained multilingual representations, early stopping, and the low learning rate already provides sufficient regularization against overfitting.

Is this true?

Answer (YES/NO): YES